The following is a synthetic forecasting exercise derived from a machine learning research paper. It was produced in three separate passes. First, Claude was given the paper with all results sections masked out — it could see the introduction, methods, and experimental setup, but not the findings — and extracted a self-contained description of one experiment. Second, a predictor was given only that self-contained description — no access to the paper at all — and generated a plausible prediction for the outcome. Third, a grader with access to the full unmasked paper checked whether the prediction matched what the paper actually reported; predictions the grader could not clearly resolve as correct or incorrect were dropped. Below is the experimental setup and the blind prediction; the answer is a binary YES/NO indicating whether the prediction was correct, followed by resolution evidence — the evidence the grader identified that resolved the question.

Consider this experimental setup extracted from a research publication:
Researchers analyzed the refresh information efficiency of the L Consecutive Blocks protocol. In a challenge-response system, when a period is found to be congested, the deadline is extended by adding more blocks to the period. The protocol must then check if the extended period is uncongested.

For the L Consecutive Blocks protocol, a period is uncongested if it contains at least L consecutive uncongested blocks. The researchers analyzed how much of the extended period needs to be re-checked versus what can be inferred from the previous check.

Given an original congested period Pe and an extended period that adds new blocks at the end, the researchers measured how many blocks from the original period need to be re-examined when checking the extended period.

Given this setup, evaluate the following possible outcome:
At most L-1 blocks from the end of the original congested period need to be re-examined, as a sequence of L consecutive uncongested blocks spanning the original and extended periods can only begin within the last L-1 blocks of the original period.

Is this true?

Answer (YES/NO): YES